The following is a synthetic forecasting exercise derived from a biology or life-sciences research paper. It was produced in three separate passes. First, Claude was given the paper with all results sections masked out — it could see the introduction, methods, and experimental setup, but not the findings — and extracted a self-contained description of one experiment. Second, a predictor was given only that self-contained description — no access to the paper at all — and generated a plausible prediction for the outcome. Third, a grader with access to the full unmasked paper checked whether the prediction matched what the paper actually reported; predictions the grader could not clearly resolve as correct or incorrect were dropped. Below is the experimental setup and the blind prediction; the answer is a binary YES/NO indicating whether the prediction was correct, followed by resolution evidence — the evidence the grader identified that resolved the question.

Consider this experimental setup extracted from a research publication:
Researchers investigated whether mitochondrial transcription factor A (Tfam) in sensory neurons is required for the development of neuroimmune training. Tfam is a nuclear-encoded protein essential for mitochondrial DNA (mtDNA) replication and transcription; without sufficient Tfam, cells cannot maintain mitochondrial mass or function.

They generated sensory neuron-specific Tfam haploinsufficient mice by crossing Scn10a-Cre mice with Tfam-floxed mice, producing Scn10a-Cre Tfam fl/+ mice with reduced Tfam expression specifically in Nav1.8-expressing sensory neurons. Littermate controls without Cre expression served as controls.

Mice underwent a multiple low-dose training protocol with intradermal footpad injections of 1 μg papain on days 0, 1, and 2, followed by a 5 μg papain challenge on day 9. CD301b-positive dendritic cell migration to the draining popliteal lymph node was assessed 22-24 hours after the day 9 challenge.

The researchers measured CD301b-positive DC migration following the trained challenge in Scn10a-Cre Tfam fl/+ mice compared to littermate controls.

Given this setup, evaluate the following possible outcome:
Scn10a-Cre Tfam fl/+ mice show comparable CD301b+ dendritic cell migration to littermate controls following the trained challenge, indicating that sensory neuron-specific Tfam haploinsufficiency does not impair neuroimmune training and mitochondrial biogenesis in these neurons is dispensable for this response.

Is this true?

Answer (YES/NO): NO